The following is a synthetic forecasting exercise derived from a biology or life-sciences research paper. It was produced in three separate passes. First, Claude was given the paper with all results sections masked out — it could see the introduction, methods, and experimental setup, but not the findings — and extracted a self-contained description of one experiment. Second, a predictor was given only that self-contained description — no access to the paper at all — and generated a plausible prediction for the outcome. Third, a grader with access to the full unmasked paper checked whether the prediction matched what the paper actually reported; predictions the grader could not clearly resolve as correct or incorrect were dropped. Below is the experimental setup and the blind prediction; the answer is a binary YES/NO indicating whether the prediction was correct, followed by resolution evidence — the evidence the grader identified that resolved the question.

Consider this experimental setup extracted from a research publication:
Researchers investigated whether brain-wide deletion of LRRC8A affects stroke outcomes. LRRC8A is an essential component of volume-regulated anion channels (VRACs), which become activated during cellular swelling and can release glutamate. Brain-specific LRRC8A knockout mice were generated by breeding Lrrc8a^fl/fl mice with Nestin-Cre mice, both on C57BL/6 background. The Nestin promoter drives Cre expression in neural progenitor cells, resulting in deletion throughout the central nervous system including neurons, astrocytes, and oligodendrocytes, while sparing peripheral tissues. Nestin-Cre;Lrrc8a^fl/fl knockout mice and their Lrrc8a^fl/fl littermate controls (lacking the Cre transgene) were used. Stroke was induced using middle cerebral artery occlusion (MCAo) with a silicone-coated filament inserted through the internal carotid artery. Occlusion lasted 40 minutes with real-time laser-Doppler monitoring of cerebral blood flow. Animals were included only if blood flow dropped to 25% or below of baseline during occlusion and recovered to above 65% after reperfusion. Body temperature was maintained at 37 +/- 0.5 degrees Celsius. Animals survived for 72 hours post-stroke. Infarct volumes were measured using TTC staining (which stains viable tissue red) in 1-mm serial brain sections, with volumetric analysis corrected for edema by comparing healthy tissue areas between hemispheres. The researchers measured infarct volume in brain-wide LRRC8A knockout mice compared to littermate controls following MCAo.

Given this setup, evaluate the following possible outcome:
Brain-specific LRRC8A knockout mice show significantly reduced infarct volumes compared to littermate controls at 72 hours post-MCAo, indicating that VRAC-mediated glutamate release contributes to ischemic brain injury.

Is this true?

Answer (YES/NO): NO